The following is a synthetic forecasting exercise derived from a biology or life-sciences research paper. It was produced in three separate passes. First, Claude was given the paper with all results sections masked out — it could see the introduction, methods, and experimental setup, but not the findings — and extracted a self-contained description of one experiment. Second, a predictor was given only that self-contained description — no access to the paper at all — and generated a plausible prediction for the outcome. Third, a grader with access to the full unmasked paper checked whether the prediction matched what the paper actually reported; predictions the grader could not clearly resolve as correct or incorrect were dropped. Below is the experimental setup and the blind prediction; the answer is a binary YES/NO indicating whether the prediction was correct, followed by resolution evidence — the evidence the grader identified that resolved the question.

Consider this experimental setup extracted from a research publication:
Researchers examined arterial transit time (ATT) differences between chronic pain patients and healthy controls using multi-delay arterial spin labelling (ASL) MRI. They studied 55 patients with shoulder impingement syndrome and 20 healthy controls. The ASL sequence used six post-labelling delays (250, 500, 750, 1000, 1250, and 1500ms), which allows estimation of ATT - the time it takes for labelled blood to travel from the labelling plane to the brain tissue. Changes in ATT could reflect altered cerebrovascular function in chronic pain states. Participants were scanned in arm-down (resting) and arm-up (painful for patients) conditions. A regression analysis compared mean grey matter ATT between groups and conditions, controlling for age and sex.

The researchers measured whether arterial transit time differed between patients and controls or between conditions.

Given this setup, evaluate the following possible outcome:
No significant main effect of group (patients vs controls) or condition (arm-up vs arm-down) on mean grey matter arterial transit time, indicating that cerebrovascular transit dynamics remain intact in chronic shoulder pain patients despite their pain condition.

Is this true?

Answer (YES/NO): YES